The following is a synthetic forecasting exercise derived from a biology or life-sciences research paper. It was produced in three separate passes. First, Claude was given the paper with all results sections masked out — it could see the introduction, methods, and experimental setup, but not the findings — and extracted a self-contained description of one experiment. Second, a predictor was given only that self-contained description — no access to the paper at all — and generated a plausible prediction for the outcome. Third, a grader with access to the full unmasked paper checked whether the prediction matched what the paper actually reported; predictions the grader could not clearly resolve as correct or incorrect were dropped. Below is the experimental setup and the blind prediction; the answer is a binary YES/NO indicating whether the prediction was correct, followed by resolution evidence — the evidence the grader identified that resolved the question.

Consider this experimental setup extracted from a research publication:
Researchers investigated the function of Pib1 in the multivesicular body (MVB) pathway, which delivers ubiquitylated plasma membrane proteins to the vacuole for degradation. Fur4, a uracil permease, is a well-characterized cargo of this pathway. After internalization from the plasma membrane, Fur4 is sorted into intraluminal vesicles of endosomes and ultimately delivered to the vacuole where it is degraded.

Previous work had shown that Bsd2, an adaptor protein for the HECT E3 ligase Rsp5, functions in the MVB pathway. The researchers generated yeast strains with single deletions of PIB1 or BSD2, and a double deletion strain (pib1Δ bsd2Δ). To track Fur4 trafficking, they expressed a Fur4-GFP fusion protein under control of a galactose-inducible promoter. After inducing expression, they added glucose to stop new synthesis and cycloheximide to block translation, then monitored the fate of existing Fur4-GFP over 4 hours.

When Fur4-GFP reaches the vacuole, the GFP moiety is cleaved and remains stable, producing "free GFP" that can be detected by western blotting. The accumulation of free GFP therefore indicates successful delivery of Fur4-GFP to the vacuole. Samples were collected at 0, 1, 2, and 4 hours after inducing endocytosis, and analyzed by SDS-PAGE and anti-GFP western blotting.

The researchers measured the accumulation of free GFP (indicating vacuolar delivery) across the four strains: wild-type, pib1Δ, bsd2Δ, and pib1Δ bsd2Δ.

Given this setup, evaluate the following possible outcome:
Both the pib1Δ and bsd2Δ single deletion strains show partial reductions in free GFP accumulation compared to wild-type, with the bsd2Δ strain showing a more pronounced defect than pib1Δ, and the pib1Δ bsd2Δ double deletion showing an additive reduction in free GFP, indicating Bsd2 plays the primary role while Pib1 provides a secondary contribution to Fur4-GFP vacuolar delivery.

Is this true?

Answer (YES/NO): NO